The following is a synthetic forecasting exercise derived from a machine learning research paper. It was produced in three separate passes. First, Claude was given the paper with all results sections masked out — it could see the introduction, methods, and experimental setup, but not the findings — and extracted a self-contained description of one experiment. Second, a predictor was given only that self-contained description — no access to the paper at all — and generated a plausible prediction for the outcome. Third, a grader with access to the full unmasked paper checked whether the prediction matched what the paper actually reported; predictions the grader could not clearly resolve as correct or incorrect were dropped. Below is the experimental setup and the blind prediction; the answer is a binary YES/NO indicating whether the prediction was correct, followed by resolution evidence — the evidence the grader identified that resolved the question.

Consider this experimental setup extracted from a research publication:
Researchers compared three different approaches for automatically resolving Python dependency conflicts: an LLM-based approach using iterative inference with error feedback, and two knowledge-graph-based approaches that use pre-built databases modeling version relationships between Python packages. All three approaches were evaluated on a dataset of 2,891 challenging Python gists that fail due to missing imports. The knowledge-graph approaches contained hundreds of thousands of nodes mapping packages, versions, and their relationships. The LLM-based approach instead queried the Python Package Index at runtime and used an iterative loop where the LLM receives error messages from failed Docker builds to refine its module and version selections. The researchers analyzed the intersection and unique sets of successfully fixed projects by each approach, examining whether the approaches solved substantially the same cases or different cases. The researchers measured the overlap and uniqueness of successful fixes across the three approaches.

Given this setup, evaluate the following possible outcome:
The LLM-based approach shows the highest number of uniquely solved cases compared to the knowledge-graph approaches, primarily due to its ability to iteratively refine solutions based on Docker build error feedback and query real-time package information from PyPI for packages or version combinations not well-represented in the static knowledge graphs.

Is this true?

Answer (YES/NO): YES